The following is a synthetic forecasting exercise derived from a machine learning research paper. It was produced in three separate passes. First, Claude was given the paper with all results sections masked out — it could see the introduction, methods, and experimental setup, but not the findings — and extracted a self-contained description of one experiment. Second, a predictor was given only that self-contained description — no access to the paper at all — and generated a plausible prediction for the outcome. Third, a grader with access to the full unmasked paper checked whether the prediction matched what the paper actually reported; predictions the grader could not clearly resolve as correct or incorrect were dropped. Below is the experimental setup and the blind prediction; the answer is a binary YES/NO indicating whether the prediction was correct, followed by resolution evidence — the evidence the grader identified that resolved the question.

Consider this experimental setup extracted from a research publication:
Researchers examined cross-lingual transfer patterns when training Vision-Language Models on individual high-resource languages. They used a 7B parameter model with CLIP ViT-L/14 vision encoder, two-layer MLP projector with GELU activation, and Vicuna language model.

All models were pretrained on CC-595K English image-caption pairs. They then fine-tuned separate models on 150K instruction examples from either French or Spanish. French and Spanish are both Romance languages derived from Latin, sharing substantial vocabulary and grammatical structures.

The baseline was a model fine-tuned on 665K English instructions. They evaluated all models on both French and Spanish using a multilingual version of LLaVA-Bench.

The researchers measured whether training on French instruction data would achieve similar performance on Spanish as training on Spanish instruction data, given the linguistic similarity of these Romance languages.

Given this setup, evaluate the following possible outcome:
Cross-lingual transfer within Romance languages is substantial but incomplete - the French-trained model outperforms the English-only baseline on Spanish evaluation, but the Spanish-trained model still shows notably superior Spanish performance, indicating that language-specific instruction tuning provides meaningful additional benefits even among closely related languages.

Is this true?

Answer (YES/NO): NO